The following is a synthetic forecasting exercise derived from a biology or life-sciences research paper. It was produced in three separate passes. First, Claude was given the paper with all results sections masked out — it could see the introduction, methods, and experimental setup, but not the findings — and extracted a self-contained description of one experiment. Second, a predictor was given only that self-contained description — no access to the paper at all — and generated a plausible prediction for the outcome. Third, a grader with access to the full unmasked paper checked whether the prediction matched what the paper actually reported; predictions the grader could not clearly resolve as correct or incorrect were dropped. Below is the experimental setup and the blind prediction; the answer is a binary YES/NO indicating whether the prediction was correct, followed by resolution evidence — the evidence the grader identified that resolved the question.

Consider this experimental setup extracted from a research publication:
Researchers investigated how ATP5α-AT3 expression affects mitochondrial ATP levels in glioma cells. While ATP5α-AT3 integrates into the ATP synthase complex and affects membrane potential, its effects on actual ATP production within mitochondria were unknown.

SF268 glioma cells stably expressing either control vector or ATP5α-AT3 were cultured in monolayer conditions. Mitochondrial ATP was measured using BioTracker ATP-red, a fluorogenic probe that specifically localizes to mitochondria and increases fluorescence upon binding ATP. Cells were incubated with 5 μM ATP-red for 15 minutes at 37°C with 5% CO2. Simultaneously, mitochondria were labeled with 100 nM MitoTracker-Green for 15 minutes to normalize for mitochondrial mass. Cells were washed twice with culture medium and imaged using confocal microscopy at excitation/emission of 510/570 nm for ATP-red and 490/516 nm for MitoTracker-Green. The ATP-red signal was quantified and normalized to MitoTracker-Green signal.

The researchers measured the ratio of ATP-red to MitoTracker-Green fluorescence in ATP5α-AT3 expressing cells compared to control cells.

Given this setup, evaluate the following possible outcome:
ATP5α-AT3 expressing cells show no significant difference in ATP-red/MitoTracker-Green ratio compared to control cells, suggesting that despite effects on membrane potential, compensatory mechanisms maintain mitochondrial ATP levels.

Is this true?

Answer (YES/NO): NO